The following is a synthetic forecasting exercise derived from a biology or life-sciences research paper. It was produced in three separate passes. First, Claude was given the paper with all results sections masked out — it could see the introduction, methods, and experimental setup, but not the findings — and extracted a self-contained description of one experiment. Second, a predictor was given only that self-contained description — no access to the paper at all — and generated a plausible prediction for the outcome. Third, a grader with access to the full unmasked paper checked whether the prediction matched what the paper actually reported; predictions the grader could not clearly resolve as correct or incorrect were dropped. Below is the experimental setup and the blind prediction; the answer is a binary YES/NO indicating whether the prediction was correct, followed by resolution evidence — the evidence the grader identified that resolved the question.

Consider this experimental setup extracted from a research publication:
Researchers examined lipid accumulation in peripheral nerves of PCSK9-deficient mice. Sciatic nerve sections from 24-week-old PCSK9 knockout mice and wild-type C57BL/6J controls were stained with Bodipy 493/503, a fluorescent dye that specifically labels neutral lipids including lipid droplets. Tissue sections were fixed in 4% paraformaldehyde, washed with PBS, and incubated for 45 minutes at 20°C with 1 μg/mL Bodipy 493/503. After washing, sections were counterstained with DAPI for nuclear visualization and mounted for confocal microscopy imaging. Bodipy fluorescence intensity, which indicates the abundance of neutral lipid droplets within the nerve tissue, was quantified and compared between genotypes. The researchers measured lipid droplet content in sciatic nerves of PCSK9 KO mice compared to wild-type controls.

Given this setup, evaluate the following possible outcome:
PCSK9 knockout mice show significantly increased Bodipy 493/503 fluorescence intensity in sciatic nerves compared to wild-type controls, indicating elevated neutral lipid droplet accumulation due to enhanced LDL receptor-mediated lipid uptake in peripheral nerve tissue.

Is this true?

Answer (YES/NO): NO